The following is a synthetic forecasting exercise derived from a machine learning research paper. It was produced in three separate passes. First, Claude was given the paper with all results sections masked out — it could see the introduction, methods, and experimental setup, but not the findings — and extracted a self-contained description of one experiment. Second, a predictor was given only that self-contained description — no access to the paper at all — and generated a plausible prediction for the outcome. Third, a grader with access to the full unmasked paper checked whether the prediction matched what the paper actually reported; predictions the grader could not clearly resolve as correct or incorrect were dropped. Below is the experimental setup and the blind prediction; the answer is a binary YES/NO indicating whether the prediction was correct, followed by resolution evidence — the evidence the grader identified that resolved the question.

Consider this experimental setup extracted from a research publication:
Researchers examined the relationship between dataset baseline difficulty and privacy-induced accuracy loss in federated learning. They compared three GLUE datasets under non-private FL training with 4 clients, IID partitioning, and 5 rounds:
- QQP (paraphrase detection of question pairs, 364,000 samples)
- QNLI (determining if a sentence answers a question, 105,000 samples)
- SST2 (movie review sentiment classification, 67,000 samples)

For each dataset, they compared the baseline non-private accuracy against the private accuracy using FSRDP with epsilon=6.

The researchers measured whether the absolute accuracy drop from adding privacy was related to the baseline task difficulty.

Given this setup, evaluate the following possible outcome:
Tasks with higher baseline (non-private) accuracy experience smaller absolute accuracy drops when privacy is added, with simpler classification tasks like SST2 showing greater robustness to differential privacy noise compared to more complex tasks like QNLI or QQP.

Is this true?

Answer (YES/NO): NO